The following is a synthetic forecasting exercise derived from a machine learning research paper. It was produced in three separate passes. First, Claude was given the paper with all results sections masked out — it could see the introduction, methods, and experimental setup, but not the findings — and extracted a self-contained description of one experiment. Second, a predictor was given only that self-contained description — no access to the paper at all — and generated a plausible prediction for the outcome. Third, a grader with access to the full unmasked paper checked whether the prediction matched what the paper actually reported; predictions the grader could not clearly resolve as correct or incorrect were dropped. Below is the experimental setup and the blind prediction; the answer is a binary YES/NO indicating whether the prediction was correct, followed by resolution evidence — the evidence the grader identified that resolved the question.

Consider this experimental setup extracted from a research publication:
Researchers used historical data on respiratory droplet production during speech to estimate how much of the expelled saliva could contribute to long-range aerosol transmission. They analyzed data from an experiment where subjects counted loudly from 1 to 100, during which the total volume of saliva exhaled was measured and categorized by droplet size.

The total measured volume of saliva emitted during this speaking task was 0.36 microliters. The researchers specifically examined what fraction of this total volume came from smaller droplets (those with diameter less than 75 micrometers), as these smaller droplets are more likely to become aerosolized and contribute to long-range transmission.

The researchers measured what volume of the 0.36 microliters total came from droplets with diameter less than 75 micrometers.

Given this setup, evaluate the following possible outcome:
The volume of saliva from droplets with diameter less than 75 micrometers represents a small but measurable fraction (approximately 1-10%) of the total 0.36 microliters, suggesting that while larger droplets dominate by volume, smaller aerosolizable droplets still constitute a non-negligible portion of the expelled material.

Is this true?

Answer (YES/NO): NO